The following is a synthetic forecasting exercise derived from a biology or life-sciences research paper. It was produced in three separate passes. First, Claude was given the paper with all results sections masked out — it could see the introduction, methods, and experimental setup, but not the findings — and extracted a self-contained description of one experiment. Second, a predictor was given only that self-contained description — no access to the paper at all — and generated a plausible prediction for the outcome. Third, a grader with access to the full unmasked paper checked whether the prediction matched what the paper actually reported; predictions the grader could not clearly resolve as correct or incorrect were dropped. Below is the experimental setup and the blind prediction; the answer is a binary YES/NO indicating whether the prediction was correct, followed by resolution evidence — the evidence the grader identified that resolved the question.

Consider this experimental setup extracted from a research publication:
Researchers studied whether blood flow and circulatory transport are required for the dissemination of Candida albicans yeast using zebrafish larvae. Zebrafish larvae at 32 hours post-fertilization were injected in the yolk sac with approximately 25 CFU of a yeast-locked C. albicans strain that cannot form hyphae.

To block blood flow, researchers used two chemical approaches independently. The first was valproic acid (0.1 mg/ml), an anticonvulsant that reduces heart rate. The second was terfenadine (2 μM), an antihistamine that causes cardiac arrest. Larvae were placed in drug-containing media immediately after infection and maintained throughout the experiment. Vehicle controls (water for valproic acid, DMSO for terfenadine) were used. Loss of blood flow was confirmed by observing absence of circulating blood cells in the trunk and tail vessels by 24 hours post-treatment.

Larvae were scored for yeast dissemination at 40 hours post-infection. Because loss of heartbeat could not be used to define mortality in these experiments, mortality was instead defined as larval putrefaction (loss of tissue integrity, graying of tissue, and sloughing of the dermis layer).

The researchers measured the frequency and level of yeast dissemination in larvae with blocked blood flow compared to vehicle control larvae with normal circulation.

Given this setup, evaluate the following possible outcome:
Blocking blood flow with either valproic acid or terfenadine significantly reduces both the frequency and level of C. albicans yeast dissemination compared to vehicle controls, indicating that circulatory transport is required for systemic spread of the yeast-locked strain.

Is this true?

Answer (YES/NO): NO